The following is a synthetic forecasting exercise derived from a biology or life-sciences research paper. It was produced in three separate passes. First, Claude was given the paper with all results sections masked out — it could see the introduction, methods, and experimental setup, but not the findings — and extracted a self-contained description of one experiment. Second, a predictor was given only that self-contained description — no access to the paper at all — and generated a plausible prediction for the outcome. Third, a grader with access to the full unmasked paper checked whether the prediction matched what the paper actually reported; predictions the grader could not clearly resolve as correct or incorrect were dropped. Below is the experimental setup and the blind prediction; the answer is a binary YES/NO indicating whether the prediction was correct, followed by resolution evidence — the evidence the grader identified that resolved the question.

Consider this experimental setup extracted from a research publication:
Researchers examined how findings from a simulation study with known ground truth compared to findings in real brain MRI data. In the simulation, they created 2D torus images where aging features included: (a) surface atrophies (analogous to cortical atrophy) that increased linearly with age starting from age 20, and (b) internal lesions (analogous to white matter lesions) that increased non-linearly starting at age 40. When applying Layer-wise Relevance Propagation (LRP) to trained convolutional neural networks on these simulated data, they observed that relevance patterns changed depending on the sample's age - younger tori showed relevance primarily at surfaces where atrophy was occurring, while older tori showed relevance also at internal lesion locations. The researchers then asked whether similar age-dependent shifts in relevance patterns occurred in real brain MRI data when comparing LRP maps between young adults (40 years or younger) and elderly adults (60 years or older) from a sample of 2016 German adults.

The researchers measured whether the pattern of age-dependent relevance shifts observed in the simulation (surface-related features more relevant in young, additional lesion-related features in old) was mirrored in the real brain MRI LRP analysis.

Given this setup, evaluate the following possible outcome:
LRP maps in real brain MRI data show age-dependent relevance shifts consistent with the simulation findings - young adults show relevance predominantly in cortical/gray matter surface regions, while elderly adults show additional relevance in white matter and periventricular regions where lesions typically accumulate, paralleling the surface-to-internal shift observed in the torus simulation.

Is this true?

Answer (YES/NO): NO